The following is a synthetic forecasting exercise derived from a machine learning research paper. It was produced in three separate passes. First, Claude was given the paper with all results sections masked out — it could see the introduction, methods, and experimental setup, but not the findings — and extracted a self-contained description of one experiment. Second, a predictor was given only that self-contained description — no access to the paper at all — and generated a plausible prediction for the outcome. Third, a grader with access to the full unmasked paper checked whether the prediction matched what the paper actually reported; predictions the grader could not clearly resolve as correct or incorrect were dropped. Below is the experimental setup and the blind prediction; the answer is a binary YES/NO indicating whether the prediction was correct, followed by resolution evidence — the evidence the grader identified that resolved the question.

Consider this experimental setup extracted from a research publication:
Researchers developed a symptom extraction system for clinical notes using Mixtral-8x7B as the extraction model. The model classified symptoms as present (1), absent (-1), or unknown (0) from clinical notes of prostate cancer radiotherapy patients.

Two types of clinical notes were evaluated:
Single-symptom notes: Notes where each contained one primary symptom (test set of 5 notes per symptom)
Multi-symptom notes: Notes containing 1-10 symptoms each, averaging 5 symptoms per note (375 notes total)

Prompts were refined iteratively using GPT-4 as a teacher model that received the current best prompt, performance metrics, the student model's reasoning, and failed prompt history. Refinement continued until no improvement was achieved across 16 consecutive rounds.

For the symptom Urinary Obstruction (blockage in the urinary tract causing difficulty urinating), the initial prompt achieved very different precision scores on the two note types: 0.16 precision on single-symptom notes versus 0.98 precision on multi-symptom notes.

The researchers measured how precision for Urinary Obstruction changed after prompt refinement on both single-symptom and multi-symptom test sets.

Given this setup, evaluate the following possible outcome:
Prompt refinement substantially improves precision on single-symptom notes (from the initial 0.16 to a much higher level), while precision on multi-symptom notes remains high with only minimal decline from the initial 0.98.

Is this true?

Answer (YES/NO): YES